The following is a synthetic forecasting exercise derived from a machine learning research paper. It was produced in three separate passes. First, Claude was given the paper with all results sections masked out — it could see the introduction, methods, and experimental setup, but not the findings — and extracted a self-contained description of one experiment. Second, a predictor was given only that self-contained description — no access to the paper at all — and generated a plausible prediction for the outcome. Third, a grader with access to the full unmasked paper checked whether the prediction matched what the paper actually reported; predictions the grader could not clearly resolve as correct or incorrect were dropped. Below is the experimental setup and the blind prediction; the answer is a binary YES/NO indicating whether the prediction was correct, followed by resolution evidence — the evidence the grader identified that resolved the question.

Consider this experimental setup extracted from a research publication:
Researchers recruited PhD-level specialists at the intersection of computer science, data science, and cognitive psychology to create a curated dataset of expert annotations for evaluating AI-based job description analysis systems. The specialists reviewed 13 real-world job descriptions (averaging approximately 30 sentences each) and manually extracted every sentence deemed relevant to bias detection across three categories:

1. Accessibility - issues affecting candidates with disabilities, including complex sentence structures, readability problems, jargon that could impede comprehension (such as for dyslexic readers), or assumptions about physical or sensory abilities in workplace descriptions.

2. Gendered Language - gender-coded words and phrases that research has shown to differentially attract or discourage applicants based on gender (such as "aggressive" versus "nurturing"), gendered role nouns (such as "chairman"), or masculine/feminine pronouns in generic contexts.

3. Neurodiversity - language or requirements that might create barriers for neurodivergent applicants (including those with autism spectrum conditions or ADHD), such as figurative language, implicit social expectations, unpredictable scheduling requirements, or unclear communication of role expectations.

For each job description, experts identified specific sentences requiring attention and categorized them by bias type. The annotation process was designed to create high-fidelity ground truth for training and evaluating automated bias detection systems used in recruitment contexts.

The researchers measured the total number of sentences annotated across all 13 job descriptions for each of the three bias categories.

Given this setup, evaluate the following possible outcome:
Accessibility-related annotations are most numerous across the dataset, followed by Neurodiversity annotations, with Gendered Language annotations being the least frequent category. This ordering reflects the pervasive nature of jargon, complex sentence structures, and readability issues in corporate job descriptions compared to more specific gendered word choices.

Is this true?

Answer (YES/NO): NO